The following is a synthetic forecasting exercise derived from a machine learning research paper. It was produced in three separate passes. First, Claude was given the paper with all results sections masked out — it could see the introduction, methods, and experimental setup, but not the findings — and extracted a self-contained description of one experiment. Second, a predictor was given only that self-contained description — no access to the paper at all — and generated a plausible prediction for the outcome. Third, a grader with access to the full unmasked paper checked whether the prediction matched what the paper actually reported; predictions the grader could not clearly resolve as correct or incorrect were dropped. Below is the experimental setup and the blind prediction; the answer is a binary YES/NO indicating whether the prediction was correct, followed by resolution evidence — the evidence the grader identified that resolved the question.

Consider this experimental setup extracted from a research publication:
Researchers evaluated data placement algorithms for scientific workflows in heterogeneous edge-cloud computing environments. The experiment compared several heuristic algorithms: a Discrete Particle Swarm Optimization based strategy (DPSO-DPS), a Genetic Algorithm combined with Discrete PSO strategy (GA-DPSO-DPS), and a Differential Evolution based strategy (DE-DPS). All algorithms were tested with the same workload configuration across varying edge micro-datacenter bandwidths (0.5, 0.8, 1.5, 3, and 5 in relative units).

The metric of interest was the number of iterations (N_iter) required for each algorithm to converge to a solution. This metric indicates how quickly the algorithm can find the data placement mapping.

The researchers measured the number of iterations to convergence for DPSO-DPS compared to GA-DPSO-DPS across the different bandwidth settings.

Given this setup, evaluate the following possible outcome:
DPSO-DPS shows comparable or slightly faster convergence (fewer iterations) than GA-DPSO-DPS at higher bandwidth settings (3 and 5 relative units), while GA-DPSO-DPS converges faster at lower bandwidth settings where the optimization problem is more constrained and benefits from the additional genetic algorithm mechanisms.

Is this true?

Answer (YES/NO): NO